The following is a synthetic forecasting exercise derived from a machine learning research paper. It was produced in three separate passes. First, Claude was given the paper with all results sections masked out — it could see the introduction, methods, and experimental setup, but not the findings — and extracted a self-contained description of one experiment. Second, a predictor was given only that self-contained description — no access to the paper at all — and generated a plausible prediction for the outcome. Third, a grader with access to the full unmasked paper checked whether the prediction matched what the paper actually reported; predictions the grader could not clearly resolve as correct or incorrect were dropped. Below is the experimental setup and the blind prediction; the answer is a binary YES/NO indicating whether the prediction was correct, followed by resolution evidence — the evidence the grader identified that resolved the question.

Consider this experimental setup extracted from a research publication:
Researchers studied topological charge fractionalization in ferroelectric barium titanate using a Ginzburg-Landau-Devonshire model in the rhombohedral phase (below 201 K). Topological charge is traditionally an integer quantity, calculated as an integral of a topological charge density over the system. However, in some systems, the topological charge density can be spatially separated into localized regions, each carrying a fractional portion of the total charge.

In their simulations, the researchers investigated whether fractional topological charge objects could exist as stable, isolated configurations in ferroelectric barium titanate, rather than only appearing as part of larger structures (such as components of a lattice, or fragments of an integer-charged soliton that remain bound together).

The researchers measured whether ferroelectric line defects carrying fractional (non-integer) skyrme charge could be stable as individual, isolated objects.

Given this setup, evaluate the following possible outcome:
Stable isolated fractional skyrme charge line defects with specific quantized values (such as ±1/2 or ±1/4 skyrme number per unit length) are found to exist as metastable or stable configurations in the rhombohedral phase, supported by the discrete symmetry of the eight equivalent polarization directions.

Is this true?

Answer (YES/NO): NO